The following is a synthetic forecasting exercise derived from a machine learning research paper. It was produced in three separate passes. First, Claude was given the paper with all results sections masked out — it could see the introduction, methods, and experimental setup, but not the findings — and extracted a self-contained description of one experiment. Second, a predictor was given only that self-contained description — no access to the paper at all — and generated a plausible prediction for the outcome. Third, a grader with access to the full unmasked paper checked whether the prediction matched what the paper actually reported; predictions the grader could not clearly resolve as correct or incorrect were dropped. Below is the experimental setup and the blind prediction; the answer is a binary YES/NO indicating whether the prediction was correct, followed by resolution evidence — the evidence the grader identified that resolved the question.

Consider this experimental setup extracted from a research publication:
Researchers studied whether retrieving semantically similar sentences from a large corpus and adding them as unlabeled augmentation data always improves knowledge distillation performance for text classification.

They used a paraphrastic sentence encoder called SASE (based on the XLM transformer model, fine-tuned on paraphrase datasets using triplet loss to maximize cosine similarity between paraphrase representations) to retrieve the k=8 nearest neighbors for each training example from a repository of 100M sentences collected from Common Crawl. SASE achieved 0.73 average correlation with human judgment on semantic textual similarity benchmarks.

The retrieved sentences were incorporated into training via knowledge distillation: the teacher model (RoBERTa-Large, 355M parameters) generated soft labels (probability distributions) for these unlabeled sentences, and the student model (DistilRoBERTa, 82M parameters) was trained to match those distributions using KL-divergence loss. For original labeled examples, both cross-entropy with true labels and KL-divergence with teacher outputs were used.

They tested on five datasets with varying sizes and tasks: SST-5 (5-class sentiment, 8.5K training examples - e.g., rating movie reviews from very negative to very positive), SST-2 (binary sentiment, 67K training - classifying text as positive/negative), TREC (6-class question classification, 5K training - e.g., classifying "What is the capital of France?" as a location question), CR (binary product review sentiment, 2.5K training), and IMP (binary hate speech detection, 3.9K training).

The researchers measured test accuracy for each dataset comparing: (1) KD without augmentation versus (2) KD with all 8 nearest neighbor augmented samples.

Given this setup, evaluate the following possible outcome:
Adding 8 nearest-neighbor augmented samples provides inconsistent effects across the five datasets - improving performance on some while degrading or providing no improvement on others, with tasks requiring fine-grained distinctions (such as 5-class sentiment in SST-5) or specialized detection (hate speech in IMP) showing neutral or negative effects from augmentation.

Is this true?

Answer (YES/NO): NO